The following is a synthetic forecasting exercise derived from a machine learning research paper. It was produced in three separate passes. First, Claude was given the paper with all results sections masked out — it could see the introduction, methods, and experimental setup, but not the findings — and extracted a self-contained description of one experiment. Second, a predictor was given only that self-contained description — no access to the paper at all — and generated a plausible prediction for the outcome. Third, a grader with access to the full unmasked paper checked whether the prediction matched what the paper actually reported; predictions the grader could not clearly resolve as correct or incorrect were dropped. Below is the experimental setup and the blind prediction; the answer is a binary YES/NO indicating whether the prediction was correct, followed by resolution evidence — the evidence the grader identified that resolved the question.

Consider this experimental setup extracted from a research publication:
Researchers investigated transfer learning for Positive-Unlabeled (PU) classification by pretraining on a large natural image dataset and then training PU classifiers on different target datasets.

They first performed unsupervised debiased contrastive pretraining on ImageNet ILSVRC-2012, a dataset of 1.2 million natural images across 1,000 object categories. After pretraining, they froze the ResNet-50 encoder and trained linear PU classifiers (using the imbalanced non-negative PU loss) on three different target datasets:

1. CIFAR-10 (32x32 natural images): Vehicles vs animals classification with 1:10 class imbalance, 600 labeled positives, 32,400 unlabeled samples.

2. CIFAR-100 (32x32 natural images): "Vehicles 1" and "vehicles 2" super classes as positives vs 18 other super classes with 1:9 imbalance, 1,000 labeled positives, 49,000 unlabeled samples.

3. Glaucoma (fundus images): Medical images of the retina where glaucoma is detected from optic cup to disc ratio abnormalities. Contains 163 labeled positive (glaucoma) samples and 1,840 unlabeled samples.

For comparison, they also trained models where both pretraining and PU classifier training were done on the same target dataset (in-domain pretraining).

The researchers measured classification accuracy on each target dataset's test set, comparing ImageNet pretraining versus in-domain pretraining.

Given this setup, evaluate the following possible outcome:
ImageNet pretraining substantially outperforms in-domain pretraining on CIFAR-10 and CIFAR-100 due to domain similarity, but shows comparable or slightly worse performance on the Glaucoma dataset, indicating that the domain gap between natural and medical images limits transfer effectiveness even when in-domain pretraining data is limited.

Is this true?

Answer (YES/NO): NO